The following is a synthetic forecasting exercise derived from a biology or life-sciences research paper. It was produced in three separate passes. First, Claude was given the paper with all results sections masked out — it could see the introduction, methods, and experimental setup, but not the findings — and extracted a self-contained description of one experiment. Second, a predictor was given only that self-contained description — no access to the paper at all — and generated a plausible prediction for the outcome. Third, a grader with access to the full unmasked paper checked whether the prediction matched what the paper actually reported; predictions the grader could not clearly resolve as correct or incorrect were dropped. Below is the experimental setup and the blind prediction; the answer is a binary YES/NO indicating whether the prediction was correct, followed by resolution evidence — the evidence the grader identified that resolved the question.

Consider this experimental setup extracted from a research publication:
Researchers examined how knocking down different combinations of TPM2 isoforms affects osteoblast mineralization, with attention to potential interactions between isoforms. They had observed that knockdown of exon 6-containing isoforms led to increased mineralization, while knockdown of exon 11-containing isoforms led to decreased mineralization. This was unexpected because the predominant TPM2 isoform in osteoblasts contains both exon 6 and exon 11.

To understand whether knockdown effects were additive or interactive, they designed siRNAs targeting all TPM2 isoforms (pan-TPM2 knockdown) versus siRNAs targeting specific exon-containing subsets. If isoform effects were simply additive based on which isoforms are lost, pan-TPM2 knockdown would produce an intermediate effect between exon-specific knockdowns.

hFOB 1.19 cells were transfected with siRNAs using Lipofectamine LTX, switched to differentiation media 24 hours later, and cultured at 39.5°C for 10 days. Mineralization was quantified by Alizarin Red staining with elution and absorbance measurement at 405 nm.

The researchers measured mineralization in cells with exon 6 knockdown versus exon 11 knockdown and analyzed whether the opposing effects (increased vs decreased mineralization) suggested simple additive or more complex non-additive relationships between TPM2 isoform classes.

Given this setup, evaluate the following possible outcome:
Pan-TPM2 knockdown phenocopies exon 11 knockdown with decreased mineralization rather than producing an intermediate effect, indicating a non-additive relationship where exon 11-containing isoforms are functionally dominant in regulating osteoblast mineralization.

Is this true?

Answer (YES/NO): NO